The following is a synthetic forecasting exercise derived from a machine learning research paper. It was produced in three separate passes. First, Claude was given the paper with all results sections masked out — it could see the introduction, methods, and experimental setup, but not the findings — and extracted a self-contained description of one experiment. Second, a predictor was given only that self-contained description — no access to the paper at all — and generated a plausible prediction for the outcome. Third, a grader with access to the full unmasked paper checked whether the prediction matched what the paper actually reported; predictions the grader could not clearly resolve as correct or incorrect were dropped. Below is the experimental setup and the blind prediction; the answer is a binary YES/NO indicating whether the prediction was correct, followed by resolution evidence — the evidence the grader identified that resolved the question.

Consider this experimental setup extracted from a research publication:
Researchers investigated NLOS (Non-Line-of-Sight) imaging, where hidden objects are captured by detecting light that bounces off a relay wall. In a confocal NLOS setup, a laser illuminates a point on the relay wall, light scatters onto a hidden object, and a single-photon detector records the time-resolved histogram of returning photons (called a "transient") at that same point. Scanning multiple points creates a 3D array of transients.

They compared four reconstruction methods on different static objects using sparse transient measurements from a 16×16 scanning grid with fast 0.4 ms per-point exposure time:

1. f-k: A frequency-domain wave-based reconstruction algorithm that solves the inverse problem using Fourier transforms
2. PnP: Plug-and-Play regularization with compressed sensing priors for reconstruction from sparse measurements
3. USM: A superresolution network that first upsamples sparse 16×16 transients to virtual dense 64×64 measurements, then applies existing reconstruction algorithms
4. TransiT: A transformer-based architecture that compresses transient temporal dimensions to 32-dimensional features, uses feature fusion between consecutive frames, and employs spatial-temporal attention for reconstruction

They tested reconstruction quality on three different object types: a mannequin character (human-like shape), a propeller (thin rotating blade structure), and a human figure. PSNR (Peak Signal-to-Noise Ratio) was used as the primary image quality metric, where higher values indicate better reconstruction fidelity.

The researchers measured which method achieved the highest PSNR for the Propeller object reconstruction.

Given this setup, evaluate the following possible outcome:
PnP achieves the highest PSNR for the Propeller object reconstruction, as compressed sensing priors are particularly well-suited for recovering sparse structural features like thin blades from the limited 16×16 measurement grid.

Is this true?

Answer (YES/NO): NO